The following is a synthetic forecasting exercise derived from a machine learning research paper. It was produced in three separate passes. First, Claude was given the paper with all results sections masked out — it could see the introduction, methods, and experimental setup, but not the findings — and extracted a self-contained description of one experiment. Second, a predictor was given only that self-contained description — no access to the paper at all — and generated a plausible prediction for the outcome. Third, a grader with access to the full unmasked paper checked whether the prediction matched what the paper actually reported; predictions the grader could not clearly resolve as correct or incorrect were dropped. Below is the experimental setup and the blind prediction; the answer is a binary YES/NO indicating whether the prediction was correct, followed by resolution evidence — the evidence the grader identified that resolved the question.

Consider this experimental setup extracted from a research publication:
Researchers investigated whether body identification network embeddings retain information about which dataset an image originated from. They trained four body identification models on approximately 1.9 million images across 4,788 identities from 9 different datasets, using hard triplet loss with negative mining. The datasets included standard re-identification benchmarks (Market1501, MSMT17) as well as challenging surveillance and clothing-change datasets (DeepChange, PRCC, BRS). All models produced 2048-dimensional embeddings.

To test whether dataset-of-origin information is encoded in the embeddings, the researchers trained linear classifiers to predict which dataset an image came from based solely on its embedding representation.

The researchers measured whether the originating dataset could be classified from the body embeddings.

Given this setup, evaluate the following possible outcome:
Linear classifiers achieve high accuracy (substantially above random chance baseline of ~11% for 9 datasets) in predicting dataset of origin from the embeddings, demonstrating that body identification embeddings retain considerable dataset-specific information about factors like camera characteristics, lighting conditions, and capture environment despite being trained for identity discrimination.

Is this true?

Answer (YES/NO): NO